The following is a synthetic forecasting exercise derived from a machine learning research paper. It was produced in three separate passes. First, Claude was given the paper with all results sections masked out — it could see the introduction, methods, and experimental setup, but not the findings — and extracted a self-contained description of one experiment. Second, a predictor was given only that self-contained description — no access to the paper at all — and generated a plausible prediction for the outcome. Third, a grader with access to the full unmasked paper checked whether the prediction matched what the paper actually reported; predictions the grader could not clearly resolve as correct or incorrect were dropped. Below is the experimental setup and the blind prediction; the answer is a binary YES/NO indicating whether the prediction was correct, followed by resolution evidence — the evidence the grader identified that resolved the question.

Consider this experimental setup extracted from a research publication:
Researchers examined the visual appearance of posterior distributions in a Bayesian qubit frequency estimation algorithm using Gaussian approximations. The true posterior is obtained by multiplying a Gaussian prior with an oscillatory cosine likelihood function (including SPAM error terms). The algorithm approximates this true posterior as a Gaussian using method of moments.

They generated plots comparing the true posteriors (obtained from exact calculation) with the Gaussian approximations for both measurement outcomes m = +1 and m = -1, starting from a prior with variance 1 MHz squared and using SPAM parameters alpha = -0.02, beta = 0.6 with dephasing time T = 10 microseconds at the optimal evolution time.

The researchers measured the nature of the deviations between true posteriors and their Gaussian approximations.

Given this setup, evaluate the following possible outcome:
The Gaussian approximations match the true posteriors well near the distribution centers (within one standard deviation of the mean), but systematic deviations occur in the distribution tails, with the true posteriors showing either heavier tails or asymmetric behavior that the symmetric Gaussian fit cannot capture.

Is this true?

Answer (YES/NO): YES